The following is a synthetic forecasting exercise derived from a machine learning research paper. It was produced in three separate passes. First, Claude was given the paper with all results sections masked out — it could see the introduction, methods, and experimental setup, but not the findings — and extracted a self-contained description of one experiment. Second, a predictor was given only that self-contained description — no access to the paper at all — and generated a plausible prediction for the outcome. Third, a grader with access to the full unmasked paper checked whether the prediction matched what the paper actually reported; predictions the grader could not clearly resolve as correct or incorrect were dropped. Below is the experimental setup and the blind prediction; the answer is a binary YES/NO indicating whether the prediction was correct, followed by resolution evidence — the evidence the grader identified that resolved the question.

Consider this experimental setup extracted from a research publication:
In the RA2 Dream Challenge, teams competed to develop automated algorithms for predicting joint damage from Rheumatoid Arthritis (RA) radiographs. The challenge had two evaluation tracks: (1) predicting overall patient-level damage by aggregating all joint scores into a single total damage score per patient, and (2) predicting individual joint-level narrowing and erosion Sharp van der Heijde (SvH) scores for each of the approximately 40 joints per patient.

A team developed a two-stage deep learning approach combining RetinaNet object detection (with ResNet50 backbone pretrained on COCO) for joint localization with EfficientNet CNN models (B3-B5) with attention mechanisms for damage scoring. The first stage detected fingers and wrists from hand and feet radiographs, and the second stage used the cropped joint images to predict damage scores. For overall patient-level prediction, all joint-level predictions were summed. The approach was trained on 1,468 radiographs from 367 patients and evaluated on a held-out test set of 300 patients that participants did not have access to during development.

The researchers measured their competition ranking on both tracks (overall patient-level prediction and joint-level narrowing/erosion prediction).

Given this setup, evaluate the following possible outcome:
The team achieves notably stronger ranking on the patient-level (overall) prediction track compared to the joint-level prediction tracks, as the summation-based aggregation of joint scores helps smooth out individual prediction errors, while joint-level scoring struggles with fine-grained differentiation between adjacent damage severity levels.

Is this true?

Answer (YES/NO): YES